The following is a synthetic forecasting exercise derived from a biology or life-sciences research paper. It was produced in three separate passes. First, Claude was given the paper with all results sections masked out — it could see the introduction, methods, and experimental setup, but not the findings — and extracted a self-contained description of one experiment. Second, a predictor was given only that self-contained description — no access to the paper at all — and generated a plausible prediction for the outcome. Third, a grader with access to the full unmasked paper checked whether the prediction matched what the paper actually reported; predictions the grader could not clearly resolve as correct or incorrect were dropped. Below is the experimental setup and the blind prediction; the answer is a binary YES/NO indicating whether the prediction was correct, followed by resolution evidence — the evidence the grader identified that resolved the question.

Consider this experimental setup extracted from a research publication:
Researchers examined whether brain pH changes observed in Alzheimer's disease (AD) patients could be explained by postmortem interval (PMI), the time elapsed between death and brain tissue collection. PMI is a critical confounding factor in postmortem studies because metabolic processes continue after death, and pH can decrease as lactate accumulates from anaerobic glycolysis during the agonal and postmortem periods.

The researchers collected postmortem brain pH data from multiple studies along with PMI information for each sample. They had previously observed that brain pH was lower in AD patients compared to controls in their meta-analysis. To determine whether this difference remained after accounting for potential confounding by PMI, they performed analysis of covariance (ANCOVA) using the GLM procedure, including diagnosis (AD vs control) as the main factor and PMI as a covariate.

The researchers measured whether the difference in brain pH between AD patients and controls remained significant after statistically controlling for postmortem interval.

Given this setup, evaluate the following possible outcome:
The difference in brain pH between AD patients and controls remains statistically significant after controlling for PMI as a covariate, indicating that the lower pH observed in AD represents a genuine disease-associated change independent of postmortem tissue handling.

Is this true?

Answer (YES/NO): YES